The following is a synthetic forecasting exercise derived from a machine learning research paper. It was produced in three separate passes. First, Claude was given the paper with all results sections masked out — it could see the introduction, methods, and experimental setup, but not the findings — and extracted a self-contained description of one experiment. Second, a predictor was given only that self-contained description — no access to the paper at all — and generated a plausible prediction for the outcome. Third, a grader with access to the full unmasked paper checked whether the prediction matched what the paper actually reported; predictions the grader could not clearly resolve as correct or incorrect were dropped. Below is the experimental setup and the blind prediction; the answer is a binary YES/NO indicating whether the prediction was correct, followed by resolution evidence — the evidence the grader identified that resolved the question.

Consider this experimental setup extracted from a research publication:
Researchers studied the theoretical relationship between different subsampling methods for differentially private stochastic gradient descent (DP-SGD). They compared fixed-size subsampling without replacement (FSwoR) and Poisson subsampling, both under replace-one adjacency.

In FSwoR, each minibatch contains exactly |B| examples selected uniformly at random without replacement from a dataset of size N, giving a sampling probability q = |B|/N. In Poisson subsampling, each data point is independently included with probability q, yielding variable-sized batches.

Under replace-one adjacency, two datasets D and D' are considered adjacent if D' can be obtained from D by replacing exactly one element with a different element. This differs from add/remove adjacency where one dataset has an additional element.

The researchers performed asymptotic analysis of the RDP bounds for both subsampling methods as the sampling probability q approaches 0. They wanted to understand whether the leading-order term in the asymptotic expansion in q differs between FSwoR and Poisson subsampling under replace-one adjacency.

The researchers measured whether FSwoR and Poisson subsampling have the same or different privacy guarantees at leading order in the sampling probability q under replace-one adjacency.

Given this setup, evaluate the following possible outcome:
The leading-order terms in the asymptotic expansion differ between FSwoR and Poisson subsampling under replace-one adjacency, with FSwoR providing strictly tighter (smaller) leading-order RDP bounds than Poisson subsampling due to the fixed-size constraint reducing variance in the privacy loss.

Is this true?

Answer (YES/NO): NO